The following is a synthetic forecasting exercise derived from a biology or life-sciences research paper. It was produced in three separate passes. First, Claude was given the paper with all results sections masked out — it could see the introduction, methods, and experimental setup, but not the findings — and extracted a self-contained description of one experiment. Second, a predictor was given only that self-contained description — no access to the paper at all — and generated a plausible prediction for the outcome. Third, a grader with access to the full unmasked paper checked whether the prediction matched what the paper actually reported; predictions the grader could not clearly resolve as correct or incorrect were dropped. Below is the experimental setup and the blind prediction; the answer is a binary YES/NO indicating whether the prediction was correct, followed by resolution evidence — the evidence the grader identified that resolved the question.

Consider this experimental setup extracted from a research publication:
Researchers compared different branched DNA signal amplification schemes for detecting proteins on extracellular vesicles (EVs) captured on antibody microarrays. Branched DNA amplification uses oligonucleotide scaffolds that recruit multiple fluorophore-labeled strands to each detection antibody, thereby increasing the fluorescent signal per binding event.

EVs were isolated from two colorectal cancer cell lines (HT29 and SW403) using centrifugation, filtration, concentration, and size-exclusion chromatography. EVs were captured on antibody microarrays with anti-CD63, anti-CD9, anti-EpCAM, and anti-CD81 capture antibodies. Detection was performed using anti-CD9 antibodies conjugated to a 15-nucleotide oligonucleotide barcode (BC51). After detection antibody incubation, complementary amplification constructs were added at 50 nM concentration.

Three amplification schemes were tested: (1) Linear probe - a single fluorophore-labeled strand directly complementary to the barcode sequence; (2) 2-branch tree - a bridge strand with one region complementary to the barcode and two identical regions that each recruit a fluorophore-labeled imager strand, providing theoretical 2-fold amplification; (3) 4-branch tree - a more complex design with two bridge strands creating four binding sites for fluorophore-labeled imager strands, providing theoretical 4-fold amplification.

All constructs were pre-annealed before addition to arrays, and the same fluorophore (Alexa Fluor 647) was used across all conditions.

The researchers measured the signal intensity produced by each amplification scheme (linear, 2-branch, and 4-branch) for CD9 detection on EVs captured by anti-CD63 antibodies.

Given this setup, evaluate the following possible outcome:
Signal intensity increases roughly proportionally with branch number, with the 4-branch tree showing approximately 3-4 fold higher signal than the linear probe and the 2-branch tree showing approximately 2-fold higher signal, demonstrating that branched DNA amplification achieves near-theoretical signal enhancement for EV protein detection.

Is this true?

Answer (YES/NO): NO